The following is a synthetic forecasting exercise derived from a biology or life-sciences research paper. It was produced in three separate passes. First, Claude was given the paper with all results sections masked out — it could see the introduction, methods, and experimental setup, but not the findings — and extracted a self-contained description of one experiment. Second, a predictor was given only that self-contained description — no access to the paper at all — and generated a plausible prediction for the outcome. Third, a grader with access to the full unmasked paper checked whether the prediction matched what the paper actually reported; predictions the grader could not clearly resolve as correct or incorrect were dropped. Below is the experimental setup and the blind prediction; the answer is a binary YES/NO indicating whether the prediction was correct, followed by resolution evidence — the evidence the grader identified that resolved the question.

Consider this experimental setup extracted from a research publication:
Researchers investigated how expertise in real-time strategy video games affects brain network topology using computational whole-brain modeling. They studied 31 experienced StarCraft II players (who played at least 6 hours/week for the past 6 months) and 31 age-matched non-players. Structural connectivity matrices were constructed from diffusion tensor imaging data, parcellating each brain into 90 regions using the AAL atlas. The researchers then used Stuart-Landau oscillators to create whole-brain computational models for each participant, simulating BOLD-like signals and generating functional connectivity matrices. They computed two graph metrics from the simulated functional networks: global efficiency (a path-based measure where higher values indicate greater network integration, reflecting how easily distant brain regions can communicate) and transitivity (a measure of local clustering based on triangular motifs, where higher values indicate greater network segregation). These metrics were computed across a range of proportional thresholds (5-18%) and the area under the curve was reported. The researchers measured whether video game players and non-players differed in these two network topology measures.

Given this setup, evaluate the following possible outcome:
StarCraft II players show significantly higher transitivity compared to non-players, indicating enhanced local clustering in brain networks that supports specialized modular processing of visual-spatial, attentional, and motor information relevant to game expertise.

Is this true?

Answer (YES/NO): YES